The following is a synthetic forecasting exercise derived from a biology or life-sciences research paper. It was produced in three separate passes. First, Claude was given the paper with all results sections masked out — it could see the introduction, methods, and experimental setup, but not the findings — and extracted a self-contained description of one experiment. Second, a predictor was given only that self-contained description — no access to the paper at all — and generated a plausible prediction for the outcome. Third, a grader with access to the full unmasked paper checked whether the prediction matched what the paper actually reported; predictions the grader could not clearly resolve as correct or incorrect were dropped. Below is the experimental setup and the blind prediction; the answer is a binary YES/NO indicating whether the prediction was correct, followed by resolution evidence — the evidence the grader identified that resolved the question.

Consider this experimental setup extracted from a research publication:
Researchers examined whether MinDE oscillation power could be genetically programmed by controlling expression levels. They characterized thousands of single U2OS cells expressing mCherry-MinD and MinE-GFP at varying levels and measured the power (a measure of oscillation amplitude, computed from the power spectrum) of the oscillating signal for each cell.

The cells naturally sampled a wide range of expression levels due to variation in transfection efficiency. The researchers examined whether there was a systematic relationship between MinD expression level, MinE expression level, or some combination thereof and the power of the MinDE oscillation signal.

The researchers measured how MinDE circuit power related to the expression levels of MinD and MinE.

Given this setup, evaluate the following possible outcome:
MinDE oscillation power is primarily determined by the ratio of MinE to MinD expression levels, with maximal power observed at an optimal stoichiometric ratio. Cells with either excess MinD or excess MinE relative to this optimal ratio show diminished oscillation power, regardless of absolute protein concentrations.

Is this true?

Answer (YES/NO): NO